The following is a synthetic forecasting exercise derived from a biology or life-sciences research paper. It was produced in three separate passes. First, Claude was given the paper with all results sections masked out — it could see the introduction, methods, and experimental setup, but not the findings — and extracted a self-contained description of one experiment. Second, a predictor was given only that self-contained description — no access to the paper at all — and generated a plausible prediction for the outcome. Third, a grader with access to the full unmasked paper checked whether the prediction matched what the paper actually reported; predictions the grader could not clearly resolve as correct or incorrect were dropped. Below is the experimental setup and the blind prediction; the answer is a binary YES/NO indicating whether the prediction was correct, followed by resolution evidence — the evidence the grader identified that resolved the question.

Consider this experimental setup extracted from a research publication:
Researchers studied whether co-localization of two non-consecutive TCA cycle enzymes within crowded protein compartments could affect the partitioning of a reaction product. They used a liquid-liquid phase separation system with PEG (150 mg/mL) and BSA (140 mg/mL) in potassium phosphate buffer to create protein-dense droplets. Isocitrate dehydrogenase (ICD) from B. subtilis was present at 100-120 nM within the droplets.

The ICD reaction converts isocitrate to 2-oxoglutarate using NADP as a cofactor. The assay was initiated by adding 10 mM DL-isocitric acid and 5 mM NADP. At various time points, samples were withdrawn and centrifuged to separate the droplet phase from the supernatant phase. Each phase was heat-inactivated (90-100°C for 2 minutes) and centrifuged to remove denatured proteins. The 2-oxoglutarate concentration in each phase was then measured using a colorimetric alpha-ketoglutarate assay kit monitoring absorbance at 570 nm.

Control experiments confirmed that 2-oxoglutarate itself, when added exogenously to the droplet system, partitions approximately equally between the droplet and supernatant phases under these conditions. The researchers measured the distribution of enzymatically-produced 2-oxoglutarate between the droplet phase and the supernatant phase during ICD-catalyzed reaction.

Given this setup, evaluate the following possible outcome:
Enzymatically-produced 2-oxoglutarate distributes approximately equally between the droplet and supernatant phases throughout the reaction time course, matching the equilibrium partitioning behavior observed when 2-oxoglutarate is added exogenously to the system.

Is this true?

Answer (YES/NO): NO